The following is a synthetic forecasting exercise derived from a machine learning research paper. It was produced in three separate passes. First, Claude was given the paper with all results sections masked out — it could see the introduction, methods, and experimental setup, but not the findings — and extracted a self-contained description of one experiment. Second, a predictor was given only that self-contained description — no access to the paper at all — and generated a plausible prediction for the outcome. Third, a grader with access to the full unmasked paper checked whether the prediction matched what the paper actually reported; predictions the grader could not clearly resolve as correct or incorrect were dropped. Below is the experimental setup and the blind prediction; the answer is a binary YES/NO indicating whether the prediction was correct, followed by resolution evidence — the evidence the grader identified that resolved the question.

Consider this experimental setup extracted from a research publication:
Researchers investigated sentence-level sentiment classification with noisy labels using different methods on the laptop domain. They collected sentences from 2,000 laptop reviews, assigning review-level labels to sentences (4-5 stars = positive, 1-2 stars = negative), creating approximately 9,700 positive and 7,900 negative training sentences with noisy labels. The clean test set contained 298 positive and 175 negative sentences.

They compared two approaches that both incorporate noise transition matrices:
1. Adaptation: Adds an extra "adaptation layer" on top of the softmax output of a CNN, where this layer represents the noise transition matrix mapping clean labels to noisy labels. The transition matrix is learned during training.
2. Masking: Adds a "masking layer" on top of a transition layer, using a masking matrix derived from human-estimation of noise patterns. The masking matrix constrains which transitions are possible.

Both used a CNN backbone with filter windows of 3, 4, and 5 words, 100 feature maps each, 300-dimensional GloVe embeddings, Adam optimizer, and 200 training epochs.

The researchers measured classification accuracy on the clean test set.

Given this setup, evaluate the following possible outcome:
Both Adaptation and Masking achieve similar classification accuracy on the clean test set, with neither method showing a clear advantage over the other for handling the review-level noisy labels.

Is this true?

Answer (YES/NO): NO